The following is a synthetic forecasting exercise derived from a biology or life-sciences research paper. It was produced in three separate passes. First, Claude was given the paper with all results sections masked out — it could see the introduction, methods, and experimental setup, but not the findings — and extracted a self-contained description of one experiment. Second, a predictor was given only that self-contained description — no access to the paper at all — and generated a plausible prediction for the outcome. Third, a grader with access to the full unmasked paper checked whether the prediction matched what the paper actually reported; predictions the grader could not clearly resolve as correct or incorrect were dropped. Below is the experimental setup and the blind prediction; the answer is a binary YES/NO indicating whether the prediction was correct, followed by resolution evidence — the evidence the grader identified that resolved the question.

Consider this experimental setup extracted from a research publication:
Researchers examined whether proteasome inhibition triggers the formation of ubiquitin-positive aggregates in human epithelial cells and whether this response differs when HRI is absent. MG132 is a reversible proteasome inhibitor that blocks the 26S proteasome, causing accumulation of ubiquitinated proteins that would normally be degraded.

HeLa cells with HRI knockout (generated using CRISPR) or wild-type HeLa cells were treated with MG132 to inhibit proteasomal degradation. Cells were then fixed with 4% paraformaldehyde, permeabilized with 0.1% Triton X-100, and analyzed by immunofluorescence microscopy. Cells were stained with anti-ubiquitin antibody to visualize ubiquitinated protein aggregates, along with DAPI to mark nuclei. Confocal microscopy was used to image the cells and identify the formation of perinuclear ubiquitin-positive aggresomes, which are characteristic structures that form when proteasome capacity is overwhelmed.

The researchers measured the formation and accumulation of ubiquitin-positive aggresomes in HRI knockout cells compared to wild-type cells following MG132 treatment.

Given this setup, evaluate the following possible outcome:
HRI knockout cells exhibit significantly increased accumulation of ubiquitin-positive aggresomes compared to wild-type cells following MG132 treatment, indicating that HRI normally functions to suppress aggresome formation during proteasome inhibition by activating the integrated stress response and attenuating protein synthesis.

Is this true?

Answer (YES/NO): NO